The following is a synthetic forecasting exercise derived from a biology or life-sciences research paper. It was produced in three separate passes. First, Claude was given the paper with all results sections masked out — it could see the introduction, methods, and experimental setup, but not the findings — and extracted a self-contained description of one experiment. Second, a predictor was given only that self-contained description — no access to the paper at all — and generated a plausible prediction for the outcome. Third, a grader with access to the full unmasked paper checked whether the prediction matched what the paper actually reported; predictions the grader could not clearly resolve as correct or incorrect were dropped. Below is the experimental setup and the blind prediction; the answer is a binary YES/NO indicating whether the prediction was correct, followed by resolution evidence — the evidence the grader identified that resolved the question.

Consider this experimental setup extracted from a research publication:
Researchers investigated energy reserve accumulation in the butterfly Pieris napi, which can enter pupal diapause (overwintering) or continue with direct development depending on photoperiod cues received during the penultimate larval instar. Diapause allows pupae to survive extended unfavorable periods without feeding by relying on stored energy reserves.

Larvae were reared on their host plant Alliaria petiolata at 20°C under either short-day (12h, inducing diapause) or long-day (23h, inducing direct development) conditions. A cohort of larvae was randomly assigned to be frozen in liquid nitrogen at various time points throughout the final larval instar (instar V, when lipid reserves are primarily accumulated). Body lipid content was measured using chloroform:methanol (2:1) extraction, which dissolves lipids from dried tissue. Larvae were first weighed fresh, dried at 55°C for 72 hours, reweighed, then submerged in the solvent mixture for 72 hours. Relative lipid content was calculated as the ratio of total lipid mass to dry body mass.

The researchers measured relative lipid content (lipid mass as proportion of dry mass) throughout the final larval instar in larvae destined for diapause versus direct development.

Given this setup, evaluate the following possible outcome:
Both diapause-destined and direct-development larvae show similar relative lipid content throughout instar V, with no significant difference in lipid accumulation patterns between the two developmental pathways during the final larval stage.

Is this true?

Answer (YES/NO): YES